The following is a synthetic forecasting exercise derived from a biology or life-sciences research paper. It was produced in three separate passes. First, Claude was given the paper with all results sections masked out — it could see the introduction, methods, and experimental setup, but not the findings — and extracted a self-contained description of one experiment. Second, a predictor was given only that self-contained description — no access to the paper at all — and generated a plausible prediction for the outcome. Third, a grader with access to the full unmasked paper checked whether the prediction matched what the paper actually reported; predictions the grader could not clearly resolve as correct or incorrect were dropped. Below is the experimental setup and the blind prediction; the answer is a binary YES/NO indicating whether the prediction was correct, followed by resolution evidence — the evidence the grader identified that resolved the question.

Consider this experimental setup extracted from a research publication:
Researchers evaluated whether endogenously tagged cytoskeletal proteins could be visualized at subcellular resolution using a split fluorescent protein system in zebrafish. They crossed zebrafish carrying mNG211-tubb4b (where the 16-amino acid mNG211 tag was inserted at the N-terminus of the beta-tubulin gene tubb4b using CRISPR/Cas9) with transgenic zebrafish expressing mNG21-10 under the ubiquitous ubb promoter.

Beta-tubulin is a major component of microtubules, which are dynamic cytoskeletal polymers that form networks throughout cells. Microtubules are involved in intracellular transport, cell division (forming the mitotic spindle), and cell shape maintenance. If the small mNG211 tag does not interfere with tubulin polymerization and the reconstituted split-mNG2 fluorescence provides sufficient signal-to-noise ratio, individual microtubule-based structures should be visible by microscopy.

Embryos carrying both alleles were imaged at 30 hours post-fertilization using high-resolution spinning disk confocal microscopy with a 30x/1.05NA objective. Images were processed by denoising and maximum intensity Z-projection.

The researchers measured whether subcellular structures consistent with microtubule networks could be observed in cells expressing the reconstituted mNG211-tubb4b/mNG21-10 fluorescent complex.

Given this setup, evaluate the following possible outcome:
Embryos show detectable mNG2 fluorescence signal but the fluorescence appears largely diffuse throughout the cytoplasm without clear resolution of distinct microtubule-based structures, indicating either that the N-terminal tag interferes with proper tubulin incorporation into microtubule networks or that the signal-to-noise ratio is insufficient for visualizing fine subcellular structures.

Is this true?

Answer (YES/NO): NO